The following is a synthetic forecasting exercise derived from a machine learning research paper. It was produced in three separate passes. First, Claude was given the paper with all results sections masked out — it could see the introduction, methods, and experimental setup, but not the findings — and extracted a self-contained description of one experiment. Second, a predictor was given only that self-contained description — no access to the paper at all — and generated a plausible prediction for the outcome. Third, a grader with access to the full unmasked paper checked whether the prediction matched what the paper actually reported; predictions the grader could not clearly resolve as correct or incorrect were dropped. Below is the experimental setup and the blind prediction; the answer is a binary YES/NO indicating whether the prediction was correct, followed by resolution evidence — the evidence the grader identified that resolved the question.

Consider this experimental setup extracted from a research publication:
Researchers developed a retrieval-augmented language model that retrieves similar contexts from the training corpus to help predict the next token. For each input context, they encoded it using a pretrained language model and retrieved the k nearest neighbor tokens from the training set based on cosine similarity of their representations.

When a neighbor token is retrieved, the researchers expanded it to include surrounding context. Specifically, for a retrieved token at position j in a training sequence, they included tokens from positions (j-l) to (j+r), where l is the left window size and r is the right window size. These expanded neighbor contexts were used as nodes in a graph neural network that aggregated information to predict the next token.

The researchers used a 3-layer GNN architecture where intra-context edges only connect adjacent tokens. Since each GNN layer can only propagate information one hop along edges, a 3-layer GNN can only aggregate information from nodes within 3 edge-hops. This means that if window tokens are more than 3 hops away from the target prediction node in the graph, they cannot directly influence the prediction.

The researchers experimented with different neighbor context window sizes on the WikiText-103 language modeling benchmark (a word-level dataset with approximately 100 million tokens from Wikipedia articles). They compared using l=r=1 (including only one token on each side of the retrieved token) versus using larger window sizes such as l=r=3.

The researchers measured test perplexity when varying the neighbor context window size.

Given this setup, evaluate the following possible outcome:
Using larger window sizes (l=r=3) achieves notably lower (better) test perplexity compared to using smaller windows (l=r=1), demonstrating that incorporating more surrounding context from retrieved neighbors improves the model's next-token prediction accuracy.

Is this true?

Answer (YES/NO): NO